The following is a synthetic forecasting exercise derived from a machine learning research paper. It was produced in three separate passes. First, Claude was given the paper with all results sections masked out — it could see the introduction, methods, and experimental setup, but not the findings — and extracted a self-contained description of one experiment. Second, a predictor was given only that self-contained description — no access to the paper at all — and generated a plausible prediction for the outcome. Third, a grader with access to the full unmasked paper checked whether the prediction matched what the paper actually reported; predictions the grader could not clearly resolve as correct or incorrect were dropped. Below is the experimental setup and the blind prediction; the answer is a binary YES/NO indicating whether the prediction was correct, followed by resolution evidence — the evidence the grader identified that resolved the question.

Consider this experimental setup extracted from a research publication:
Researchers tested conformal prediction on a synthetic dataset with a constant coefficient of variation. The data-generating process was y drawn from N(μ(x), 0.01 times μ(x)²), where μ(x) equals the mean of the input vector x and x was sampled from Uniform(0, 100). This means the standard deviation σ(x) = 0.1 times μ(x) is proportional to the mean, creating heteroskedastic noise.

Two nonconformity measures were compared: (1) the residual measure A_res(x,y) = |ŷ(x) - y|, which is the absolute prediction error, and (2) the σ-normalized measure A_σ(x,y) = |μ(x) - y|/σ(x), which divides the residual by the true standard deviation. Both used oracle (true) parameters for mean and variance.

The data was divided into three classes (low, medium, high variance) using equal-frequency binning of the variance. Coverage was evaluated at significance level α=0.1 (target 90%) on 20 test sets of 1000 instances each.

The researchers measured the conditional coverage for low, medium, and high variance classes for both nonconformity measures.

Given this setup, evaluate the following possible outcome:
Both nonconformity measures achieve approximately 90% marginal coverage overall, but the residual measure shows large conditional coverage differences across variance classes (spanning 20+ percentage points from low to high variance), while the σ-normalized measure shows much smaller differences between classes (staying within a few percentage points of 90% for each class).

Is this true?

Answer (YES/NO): NO